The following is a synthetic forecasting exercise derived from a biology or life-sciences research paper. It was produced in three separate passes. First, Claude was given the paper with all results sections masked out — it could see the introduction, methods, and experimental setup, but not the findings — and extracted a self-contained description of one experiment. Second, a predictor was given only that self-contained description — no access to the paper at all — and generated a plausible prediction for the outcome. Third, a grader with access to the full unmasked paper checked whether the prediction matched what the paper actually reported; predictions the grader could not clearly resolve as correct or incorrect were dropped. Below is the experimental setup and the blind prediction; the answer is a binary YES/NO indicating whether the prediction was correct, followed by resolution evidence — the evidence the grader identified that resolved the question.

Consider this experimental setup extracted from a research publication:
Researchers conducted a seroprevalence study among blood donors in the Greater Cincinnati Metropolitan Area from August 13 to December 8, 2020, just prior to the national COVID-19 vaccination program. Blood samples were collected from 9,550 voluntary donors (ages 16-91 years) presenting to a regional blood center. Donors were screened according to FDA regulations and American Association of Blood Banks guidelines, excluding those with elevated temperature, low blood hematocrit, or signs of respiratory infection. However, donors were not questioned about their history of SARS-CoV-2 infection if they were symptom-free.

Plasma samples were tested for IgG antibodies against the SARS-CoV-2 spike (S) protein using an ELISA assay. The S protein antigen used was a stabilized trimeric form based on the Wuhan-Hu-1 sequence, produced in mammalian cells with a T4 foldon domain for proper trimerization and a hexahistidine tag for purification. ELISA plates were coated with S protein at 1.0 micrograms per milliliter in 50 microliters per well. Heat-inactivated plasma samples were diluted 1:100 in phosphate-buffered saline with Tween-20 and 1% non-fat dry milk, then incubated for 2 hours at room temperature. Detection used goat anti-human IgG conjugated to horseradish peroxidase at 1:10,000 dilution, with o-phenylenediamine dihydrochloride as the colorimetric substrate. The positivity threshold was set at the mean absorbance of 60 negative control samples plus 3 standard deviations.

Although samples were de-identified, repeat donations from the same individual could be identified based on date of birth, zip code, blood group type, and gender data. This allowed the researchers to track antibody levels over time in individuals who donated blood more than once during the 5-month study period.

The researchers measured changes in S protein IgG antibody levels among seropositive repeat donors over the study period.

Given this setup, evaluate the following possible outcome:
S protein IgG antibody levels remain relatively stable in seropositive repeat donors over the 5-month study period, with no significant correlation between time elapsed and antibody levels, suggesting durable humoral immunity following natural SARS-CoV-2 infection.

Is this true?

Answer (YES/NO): NO